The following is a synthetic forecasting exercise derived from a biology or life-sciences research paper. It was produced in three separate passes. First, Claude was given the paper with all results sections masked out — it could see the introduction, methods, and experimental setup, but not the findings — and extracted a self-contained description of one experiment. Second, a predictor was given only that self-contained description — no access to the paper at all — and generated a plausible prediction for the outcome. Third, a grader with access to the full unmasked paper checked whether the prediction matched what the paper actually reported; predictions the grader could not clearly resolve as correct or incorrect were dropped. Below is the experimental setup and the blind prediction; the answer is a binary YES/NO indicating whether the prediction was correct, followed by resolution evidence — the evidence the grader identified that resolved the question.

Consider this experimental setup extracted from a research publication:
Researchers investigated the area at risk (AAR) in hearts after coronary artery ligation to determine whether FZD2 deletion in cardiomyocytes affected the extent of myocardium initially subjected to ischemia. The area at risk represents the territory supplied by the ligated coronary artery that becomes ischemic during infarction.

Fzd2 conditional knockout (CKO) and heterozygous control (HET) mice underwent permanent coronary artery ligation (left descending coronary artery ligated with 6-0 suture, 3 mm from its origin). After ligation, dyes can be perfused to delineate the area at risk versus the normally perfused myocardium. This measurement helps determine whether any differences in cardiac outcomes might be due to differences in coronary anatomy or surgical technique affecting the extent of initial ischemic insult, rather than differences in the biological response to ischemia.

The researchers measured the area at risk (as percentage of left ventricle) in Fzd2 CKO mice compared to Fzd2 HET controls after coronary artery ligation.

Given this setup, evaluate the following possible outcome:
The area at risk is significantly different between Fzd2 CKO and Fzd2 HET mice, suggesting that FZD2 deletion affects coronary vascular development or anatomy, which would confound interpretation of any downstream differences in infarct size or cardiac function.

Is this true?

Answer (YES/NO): NO